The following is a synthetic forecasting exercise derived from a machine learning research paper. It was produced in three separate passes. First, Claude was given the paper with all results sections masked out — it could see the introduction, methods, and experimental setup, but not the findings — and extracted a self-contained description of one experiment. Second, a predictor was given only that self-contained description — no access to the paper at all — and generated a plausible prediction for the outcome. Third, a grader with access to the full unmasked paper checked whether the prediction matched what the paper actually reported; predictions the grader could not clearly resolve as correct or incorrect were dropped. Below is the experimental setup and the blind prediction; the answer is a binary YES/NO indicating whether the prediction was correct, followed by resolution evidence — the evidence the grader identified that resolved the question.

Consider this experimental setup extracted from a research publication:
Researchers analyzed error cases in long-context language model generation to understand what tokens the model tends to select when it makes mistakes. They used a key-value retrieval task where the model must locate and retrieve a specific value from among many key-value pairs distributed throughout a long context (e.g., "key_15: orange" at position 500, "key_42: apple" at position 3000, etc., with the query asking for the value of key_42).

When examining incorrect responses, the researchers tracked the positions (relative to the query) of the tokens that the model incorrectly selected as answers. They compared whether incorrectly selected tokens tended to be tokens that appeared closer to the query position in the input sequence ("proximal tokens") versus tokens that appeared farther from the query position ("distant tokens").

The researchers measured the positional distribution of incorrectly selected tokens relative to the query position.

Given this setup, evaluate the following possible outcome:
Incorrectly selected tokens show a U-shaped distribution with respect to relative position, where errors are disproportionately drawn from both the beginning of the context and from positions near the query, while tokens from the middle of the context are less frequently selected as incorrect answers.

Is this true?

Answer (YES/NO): NO